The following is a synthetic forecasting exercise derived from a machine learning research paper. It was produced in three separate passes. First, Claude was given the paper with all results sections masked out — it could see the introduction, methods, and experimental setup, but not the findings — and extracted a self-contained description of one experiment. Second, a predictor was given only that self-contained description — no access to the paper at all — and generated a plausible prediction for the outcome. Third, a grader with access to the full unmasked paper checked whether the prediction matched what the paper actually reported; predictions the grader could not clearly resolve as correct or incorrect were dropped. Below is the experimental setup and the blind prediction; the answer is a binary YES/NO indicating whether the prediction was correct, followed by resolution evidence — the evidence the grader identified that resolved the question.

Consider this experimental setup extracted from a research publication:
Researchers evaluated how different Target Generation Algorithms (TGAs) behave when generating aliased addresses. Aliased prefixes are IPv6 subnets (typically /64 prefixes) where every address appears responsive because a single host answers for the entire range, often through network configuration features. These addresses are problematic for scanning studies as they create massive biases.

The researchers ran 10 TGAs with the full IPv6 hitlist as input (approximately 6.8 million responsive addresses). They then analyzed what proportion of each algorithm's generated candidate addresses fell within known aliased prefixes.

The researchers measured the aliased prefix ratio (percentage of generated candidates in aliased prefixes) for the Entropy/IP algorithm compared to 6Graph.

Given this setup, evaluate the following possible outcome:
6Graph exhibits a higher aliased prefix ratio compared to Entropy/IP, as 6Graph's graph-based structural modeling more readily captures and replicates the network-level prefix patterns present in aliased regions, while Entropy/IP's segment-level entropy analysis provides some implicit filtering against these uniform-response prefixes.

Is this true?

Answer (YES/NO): NO